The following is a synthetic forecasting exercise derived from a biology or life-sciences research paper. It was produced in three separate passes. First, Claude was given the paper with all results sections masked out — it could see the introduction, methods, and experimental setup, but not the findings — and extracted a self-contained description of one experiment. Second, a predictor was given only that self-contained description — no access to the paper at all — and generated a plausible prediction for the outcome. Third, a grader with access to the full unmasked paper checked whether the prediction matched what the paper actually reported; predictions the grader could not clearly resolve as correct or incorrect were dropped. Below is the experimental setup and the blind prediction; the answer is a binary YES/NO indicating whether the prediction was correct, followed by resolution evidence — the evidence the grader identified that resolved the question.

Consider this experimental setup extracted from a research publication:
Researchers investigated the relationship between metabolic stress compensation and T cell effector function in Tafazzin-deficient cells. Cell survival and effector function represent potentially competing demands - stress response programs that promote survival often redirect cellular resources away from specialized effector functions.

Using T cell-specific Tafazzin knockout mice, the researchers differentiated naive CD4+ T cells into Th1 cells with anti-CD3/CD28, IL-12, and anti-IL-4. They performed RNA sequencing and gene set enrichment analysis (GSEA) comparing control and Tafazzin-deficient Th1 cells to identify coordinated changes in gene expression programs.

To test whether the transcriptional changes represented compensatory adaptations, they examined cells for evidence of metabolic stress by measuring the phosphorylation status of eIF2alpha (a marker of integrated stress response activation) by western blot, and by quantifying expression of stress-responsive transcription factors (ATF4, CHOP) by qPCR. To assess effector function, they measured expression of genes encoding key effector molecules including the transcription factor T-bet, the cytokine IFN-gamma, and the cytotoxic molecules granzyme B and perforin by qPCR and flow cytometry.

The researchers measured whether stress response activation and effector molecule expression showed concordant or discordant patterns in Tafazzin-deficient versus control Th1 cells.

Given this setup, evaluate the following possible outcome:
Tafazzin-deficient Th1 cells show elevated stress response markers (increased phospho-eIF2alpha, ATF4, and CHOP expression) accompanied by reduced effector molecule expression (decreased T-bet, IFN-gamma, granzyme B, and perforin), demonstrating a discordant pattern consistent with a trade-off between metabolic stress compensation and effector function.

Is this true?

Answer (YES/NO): NO